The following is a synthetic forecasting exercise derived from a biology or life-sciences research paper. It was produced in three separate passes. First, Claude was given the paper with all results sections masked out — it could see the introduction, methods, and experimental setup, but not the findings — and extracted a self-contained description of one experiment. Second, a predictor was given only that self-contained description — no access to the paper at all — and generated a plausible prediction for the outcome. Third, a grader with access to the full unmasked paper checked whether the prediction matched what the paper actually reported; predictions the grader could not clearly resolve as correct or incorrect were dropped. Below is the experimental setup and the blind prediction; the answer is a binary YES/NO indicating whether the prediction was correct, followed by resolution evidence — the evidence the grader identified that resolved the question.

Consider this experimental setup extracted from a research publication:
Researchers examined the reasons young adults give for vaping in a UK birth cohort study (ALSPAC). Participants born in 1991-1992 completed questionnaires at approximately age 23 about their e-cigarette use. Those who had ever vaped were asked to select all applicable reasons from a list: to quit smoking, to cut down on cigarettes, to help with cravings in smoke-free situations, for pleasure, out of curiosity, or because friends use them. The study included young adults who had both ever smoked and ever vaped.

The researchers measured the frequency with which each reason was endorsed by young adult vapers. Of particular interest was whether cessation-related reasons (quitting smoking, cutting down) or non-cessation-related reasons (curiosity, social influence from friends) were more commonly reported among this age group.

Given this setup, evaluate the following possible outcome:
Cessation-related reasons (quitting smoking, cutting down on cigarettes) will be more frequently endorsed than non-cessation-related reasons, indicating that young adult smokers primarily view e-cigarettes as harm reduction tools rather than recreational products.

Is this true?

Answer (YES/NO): NO